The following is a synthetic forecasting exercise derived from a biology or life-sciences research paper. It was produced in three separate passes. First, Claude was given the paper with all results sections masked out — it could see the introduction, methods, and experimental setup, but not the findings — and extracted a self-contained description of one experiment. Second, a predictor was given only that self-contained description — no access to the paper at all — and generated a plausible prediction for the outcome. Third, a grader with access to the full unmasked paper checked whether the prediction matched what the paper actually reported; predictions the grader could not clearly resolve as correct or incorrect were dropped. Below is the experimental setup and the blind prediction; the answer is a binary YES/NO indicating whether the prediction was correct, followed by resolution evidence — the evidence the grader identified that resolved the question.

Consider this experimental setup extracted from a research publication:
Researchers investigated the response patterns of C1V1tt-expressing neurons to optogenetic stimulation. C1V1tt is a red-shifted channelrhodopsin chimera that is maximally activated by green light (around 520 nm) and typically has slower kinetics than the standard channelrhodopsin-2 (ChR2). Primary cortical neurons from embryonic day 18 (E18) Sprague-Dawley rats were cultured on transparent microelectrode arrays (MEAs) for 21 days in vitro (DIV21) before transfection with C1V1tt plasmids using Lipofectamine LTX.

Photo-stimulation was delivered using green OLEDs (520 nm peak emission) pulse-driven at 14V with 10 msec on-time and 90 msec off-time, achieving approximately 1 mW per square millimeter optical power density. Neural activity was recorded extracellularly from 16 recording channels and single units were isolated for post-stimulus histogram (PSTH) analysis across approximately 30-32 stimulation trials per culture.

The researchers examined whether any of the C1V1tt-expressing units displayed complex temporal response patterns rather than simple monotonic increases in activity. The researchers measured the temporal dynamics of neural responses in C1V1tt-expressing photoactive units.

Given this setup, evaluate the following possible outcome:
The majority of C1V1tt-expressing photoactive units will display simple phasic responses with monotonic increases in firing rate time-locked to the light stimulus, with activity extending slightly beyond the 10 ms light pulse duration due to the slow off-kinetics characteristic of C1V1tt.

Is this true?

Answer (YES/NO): NO